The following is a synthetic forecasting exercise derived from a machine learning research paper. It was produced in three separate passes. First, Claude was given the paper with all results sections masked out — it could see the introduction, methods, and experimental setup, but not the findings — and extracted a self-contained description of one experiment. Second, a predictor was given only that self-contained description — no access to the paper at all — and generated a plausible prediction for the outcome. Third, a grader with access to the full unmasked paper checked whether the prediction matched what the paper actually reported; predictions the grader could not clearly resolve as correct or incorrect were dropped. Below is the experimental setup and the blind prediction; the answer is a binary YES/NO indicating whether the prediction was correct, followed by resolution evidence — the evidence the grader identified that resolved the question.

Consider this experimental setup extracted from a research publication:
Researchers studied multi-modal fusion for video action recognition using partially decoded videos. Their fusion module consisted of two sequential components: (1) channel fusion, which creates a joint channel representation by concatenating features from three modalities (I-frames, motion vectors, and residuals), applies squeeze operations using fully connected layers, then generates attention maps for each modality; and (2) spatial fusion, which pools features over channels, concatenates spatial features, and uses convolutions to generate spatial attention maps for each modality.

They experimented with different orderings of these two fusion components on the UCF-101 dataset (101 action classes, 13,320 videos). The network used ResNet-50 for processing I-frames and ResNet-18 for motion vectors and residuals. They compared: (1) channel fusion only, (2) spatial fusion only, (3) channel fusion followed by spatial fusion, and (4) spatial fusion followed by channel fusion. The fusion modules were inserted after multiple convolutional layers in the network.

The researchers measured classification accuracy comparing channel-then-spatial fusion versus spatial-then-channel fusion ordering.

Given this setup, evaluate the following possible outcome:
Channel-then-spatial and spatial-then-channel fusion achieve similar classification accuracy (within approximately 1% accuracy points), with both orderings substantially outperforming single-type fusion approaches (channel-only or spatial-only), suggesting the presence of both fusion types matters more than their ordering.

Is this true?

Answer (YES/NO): NO